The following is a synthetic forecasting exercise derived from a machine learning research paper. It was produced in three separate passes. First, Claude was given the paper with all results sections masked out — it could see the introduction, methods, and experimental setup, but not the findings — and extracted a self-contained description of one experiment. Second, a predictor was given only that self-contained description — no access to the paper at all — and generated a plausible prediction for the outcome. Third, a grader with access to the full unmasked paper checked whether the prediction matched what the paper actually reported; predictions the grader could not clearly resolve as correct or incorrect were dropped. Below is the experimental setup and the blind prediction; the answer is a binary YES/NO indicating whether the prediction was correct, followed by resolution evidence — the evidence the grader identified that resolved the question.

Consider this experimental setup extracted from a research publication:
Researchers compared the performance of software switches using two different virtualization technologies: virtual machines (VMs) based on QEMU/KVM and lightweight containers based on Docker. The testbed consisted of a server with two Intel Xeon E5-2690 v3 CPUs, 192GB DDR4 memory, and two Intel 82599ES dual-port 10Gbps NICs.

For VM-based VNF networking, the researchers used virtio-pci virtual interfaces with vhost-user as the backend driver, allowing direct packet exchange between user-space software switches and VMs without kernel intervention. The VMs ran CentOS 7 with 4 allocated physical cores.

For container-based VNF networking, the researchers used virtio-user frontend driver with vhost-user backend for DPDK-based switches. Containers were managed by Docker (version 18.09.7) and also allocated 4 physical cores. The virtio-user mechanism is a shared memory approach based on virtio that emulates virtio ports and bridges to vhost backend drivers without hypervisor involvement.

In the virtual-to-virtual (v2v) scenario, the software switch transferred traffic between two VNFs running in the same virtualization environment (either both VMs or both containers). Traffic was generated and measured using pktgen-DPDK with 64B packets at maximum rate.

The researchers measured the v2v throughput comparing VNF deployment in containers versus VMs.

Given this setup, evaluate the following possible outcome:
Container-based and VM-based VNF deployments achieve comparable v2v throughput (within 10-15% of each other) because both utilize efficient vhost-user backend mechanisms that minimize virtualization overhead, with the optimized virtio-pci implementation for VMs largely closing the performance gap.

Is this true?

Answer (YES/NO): YES